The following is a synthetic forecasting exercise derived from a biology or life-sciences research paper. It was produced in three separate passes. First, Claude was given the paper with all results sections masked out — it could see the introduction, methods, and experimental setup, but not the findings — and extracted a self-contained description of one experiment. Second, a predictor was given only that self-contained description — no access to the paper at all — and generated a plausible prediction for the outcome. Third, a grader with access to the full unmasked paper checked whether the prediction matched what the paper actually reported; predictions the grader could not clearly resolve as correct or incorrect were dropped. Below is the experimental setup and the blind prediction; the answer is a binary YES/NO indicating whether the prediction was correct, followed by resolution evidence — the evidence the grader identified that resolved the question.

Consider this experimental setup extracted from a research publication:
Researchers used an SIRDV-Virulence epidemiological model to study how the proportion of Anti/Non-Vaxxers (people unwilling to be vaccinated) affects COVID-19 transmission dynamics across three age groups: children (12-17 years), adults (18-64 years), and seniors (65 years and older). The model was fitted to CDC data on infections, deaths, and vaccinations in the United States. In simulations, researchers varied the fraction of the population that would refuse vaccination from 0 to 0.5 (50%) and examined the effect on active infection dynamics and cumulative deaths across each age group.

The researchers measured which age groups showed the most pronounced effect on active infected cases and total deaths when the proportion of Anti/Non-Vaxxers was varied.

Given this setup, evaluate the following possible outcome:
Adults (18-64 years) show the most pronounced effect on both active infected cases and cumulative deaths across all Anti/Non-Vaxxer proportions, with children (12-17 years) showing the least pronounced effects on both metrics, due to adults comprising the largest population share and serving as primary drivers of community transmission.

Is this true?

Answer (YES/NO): NO